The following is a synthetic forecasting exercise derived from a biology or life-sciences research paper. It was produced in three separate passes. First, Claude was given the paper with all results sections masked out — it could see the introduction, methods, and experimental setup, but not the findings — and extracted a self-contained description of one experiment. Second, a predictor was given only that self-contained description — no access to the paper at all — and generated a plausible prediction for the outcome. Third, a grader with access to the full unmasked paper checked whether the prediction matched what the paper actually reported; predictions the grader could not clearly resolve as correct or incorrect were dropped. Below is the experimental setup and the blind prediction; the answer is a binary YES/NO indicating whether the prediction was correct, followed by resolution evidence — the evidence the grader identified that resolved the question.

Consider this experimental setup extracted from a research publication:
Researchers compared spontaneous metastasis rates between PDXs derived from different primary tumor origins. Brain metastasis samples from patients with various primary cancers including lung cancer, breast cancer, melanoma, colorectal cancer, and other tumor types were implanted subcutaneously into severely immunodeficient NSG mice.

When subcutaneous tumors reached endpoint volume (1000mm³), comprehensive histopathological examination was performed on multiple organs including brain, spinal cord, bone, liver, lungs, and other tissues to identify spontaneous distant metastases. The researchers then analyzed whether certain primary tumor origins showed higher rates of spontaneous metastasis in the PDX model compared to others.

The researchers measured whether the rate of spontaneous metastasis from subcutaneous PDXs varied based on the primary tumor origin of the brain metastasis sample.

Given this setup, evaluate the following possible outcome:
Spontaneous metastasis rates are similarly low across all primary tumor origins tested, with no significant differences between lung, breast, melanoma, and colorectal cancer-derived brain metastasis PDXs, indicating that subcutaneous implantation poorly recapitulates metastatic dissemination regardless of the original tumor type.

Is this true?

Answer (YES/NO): NO